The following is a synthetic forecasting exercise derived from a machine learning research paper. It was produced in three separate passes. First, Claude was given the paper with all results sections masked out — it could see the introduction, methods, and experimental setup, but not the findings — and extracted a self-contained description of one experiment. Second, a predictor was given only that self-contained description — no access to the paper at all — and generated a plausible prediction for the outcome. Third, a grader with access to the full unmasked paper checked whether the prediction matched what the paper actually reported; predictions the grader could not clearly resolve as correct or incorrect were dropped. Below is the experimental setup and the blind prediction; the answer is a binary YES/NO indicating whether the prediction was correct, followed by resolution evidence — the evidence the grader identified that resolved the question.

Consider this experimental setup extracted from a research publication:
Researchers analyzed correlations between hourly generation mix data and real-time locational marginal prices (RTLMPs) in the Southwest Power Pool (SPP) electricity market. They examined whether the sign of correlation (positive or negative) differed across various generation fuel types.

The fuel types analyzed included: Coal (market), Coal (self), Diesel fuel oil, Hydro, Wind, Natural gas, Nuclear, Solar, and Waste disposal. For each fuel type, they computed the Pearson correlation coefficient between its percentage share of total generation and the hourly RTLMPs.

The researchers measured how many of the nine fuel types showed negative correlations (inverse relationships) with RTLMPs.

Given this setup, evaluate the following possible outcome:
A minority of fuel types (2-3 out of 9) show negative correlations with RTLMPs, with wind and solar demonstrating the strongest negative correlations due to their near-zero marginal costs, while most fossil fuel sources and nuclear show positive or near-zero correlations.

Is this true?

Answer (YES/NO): NO